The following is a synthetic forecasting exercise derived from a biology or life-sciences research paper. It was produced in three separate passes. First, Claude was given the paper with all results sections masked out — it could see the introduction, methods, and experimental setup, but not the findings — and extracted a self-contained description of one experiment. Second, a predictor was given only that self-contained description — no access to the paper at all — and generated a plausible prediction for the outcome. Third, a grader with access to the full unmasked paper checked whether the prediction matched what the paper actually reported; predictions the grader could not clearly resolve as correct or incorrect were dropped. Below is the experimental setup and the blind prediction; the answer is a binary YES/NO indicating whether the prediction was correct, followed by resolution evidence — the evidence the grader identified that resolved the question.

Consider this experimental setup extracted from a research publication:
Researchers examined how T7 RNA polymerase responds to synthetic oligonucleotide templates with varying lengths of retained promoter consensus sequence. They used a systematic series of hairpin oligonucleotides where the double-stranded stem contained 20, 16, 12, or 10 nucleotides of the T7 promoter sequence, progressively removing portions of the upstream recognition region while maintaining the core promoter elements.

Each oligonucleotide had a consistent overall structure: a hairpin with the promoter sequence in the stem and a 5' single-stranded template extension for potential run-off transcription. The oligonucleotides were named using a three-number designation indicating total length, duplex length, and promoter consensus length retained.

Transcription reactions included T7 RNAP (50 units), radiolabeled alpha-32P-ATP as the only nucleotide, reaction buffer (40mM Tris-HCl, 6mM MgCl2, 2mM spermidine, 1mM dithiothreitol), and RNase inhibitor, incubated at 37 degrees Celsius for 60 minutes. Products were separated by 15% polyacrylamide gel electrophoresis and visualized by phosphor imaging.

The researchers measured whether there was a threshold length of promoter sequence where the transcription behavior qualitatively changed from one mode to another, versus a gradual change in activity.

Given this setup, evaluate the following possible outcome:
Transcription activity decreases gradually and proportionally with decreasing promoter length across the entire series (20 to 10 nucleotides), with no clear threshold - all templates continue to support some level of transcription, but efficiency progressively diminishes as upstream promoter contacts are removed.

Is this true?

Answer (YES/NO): NO